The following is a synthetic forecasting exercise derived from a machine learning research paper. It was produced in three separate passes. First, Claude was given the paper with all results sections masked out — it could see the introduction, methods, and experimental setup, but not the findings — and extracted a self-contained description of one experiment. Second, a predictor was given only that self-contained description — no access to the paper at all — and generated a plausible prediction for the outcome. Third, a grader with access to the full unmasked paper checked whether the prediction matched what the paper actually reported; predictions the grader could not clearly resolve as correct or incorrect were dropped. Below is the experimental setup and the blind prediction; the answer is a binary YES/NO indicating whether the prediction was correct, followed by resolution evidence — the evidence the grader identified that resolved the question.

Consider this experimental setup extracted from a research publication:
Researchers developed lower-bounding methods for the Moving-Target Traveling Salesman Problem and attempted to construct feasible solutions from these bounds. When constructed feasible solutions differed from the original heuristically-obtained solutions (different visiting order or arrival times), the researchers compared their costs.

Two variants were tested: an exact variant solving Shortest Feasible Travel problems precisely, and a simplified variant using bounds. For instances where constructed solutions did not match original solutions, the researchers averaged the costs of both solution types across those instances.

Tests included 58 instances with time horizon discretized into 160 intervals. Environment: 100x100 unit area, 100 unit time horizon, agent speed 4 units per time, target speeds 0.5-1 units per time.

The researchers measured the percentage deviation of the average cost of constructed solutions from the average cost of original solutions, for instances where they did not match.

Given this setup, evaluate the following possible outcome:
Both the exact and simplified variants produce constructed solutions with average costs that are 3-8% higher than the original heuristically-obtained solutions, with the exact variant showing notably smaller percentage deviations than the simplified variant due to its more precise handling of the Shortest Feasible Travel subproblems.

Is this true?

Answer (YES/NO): NO